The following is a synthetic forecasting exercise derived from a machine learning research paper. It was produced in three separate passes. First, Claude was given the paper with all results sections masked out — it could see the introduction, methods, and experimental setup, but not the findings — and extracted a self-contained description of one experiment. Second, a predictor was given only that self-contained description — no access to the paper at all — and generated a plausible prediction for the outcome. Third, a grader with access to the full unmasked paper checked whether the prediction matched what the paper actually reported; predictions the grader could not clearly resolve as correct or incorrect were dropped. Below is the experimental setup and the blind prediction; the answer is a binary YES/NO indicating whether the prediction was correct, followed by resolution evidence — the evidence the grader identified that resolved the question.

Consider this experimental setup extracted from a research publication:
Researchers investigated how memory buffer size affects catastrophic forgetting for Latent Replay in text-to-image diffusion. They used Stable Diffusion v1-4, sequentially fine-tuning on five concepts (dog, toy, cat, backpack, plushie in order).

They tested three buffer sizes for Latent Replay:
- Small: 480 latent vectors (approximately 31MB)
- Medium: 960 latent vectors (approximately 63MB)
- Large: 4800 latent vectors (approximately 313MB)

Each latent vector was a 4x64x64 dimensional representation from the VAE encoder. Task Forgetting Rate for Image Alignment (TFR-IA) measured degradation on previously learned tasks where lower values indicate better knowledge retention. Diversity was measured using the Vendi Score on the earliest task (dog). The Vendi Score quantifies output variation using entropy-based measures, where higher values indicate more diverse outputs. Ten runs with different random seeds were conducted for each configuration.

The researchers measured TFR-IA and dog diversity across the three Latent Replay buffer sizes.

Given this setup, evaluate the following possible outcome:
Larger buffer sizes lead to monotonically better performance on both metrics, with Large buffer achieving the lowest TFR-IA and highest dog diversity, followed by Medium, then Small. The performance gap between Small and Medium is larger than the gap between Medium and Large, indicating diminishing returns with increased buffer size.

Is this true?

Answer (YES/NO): NO